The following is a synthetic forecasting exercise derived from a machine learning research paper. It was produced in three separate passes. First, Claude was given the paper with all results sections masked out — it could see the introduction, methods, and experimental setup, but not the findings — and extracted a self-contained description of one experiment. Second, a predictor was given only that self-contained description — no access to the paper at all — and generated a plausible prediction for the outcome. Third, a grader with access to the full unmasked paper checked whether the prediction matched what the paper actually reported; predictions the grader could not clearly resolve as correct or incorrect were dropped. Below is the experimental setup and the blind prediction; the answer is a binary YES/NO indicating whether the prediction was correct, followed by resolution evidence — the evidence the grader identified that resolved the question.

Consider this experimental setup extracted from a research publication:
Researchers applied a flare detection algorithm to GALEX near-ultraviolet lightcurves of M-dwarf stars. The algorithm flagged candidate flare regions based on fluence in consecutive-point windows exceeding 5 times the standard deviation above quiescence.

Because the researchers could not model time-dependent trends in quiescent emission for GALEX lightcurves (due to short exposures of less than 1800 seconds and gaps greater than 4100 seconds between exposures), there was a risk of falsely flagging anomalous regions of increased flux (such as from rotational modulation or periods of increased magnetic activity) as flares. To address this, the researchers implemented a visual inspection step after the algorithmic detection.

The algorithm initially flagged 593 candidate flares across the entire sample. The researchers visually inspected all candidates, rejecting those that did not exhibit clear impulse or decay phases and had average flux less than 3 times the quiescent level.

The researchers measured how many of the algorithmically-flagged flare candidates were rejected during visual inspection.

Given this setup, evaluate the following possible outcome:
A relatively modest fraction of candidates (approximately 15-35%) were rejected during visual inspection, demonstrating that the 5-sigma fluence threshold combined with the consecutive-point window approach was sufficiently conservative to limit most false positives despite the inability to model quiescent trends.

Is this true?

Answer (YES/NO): NO